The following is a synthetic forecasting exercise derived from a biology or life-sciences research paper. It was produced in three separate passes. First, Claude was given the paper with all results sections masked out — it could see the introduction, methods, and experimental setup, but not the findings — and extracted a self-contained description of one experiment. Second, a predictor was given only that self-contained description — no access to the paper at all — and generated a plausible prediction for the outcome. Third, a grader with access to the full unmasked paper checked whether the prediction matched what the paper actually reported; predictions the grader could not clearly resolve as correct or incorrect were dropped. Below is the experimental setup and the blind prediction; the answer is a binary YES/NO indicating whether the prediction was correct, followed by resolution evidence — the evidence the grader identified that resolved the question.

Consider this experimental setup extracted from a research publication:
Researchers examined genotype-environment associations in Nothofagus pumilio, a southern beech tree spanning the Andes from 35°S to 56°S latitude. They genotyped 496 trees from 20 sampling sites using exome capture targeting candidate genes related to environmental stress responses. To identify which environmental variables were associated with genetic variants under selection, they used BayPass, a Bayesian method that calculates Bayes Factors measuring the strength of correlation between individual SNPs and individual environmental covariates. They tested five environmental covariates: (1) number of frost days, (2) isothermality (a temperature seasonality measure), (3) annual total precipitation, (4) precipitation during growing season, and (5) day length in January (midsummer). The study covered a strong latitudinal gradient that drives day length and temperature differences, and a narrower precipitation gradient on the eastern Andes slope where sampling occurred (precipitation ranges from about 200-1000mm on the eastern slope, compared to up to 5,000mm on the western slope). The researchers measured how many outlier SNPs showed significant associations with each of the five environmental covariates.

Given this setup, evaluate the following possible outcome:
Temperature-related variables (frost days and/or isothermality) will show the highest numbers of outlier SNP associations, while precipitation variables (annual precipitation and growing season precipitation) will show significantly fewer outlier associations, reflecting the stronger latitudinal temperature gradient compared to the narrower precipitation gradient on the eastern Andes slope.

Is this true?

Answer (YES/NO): YES